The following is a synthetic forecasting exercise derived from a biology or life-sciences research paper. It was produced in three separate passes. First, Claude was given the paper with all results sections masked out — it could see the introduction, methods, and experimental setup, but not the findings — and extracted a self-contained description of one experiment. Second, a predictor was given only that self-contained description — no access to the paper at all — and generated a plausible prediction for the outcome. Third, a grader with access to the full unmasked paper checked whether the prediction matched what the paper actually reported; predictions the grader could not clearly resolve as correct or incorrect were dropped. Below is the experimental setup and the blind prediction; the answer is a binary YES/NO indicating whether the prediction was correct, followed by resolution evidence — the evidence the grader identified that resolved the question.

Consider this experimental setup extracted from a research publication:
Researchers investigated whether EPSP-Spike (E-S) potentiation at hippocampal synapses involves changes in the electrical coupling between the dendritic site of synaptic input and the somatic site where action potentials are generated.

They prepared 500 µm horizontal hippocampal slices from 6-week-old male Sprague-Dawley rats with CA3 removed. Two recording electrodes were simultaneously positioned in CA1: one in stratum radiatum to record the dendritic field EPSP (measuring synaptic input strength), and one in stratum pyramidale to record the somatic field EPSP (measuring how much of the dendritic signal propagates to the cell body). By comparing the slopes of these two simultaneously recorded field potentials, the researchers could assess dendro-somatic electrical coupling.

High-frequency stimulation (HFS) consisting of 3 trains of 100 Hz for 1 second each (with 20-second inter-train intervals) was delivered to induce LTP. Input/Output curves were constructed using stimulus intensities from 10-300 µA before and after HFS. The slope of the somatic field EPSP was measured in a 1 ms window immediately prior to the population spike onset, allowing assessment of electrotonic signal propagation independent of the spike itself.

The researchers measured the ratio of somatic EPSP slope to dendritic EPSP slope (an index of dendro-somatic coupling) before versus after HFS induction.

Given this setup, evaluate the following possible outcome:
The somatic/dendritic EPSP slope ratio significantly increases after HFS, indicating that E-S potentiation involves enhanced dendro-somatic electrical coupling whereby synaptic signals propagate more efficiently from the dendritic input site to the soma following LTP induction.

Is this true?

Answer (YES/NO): NO